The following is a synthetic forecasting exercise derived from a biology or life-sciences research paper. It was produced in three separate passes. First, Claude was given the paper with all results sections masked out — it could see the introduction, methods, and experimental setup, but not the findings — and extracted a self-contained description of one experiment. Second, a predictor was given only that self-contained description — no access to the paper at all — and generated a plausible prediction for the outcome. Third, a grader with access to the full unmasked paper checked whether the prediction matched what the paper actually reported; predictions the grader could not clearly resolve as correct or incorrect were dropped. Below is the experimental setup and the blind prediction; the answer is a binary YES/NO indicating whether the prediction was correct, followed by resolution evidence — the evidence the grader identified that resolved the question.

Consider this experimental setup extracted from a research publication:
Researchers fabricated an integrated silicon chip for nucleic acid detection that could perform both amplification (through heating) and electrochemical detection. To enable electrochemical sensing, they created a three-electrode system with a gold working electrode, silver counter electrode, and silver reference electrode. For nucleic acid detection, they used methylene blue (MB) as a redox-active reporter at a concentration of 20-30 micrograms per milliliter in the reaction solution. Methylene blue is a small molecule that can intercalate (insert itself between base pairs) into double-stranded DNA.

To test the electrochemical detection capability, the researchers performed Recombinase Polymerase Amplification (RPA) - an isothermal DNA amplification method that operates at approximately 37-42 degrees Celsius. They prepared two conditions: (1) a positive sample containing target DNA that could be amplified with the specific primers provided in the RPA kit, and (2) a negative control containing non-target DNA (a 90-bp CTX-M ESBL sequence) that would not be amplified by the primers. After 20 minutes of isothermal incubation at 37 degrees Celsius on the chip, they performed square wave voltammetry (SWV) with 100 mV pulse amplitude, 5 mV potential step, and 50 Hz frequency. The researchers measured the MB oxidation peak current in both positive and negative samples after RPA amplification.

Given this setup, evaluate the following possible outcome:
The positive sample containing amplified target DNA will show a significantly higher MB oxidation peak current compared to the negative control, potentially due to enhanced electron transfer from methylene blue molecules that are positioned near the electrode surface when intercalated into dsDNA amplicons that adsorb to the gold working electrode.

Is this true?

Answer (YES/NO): NO